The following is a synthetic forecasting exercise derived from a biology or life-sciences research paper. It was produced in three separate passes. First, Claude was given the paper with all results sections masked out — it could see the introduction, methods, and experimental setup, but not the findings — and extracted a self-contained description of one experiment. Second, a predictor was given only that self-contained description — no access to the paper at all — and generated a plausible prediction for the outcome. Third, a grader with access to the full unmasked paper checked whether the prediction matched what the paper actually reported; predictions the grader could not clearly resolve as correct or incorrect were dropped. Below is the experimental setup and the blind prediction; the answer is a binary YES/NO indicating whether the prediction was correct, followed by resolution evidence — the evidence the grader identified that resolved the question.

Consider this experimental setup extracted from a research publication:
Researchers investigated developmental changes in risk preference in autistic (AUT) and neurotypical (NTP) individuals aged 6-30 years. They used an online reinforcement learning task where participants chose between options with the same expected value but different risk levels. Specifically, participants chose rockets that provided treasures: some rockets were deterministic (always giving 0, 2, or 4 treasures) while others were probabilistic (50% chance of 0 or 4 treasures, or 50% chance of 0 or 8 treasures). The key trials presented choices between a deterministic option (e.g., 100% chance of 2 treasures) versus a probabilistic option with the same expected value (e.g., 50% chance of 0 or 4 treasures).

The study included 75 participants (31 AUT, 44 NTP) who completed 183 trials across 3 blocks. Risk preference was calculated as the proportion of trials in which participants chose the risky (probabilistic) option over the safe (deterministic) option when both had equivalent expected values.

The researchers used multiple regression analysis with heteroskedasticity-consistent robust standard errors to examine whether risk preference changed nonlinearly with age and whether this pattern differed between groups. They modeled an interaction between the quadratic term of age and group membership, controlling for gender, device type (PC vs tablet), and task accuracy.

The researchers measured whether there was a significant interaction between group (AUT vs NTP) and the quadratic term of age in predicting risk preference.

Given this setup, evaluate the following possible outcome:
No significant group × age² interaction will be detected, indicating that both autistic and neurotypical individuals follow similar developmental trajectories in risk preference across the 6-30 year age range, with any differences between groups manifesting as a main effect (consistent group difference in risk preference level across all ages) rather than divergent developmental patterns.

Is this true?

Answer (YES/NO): NO